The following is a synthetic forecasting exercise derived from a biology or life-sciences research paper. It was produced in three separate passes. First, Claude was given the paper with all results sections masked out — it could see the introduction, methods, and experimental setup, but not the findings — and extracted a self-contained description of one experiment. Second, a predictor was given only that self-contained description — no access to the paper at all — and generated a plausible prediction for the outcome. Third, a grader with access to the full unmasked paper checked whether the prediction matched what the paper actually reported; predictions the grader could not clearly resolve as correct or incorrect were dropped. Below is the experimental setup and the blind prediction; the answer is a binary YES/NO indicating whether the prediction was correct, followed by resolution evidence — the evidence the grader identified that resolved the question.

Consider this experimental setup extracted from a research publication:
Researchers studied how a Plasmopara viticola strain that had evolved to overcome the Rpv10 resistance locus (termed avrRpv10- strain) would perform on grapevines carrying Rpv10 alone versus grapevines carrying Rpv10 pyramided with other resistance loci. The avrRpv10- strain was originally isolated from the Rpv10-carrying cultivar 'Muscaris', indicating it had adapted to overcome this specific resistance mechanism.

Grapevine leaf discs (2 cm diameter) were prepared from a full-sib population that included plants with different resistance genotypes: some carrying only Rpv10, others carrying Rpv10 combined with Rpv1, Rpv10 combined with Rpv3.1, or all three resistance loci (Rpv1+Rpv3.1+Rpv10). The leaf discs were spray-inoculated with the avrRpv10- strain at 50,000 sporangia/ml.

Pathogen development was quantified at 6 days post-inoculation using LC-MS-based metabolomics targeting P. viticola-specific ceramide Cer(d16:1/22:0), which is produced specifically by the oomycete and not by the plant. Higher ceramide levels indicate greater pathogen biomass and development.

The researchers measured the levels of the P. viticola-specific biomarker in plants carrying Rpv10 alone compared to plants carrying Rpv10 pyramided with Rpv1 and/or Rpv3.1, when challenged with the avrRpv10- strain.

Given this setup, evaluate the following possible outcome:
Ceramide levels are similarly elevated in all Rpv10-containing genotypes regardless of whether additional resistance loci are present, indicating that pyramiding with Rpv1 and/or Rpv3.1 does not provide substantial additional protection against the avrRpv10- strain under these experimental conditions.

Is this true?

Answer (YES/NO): NO